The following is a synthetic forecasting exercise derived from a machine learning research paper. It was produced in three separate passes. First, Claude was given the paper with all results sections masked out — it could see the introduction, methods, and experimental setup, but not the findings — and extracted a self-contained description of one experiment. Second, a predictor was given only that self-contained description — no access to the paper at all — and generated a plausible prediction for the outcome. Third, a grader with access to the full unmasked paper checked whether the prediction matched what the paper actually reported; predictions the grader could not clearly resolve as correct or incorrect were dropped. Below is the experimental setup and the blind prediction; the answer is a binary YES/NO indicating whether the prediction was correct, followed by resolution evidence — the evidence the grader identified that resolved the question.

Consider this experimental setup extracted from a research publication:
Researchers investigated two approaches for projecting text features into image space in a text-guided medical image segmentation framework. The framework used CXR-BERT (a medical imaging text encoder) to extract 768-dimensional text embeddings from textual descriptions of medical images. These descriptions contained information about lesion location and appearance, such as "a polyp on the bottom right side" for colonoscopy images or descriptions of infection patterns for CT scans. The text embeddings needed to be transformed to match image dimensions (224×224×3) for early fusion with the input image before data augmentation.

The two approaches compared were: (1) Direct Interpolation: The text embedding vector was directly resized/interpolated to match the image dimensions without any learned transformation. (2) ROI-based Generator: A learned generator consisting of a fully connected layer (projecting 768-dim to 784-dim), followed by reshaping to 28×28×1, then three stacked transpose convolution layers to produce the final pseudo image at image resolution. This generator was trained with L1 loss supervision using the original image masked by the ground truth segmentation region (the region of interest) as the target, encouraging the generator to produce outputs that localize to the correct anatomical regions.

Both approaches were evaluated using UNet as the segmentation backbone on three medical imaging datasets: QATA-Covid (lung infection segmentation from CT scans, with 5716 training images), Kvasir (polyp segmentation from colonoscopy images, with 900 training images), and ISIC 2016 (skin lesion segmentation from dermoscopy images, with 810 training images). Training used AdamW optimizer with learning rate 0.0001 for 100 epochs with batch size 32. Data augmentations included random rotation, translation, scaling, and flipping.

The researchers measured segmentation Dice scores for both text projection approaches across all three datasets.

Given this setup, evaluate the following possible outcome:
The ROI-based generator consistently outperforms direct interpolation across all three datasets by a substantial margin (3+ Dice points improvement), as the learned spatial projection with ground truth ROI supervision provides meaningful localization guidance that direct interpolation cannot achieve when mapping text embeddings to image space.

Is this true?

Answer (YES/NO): NO